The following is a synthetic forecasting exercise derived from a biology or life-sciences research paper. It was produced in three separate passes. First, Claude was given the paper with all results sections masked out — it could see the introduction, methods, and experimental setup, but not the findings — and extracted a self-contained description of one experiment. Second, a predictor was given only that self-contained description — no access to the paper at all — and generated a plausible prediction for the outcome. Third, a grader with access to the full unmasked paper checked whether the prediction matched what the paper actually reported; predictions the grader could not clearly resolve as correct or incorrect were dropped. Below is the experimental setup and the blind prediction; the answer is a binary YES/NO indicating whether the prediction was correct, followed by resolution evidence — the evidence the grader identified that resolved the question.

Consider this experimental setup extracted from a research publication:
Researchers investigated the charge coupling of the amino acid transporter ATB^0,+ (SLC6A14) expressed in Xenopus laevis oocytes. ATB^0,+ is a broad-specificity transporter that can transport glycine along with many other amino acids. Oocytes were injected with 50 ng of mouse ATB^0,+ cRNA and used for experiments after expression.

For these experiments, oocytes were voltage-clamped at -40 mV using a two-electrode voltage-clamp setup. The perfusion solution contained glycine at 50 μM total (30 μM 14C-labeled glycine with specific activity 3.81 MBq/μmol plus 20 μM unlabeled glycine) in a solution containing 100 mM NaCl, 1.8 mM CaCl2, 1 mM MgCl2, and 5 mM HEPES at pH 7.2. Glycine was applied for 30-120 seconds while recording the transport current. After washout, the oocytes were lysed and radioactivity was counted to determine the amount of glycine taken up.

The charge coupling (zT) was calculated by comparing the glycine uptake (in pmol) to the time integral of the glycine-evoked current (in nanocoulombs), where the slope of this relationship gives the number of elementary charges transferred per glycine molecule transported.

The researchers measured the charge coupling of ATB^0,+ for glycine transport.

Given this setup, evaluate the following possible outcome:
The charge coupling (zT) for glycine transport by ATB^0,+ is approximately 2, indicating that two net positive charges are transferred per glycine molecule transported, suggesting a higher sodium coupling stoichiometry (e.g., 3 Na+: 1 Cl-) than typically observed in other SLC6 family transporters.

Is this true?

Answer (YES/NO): YES